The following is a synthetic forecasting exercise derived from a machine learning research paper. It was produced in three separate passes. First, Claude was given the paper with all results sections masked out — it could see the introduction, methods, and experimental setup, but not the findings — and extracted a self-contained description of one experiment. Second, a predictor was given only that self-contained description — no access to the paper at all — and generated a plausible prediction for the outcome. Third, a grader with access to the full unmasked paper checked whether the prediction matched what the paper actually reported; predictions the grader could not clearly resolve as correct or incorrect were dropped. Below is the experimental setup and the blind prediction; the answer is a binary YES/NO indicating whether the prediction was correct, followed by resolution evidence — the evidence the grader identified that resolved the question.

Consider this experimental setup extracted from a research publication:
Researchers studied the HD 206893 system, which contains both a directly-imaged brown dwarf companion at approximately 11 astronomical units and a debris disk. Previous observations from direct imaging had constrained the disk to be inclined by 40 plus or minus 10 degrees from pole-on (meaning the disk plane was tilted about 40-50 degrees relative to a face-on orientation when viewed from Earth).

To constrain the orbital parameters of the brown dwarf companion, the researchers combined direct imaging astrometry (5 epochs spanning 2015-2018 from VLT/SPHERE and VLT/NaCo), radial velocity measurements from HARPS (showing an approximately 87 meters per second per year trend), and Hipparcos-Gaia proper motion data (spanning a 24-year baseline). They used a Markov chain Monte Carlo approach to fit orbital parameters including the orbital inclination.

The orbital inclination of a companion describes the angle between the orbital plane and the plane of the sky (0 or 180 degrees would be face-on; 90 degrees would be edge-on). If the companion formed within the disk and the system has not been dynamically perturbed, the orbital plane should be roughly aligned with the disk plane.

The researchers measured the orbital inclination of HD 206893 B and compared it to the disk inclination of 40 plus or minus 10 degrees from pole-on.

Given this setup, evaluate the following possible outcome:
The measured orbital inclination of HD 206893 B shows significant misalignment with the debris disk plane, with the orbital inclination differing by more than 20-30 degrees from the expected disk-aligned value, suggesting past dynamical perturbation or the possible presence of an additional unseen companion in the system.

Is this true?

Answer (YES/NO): NO